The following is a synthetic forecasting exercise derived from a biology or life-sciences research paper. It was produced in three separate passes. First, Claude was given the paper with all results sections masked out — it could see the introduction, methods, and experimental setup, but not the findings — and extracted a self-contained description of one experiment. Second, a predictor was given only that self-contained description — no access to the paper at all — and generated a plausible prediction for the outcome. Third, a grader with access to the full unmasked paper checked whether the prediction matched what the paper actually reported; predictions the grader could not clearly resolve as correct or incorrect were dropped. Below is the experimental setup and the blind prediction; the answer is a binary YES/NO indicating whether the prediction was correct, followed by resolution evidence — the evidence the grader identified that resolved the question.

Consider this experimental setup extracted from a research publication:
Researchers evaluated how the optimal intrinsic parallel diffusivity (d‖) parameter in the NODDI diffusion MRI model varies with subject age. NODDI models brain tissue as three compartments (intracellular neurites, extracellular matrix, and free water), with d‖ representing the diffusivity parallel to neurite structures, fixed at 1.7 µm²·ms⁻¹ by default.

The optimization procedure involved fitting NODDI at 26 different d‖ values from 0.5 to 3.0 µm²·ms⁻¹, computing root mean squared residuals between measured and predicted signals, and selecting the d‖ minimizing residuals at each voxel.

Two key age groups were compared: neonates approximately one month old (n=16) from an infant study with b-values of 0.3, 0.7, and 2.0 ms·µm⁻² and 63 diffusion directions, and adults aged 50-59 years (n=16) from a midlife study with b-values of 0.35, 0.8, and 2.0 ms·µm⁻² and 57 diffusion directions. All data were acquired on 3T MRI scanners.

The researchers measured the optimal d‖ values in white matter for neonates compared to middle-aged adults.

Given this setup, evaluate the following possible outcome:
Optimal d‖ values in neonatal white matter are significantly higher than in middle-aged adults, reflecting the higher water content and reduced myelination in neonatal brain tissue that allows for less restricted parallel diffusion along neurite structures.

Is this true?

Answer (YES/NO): NO